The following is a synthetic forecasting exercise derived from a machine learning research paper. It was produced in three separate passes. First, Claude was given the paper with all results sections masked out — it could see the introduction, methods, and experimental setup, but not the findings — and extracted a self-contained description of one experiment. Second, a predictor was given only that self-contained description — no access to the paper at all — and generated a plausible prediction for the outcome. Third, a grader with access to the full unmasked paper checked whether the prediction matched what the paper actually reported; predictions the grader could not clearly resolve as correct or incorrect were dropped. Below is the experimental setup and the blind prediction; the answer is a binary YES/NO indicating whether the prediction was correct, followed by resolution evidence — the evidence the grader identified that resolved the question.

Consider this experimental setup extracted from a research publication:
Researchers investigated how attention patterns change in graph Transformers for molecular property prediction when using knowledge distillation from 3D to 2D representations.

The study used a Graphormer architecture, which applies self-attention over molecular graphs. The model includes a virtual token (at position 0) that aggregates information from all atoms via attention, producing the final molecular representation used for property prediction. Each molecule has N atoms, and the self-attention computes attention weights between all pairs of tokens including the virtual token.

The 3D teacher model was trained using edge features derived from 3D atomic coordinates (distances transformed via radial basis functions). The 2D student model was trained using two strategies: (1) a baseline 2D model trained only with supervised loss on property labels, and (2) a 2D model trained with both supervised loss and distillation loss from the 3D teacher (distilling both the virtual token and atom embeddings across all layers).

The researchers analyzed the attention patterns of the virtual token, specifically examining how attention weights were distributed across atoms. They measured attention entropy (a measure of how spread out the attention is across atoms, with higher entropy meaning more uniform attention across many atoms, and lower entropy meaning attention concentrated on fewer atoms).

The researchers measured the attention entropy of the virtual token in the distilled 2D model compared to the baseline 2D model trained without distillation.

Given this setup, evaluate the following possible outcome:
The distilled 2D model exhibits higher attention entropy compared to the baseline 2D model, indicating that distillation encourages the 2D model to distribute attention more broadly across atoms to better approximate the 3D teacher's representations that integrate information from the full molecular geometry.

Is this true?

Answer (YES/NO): YES